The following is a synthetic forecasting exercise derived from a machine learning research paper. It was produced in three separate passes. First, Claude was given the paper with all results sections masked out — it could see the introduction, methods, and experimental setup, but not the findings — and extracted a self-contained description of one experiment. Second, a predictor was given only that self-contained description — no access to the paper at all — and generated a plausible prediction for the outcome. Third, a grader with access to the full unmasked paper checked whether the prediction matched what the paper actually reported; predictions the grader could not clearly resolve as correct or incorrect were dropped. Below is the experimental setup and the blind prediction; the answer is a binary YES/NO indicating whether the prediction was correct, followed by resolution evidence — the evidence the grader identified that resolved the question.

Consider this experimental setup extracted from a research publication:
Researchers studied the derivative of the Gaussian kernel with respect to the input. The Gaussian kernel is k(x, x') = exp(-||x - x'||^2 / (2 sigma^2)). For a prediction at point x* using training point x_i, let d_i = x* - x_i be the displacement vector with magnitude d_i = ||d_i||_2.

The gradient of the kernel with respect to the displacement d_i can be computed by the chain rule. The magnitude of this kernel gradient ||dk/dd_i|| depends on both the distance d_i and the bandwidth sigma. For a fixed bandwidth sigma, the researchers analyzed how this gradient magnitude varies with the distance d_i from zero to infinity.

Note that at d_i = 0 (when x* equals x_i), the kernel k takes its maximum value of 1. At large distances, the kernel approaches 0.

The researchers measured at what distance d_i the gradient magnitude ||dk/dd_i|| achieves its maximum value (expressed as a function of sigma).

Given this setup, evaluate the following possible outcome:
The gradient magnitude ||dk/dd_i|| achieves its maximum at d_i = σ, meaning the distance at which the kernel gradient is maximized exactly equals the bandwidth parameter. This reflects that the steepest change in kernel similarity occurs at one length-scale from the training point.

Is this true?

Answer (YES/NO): YES